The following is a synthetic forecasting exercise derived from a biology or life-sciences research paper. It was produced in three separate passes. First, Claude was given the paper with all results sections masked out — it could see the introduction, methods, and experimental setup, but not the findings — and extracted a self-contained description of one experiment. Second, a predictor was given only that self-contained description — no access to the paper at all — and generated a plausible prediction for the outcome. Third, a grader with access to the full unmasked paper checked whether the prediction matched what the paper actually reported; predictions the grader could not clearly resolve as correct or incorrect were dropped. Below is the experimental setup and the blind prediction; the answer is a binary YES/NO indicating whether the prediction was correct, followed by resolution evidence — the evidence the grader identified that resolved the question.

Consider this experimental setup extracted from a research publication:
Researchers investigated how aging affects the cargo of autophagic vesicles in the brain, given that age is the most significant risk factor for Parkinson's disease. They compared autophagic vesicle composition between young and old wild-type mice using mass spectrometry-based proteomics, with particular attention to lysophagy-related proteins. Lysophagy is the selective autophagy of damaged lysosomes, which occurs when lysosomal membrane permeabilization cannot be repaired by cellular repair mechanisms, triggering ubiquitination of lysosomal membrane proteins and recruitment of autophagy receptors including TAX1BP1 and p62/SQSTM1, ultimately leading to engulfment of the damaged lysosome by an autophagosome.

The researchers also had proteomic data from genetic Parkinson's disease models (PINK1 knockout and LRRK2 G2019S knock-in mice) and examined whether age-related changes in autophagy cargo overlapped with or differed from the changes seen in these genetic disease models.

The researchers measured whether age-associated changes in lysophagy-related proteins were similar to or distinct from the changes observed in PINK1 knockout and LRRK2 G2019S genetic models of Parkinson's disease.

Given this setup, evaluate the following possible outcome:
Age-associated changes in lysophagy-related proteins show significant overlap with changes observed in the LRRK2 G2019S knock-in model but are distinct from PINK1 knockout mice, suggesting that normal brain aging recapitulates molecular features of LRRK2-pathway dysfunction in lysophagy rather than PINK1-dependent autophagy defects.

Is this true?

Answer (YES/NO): NO